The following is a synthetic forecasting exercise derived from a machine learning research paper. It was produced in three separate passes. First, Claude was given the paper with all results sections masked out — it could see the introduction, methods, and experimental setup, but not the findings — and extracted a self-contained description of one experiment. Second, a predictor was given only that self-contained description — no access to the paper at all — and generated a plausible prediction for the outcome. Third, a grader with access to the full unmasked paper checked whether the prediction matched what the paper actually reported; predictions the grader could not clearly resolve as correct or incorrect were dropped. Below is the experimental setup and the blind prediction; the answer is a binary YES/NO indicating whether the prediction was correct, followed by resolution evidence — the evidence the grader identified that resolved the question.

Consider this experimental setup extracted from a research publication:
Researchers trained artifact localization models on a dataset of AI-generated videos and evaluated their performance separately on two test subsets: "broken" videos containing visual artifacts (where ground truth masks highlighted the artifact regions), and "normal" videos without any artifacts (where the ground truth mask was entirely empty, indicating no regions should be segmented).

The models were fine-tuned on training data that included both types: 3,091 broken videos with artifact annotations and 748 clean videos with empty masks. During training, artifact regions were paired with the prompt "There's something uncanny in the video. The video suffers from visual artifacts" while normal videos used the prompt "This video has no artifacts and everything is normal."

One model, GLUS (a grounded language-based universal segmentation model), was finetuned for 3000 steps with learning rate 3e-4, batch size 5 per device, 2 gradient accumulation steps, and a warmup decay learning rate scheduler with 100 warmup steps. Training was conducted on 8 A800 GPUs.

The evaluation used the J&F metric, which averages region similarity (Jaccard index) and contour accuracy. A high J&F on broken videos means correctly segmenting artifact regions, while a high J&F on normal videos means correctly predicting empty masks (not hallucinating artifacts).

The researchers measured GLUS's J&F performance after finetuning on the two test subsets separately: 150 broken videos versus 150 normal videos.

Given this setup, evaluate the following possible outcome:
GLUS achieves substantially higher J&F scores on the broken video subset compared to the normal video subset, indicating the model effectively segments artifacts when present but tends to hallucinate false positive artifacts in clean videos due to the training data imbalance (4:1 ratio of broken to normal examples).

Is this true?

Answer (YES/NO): NO